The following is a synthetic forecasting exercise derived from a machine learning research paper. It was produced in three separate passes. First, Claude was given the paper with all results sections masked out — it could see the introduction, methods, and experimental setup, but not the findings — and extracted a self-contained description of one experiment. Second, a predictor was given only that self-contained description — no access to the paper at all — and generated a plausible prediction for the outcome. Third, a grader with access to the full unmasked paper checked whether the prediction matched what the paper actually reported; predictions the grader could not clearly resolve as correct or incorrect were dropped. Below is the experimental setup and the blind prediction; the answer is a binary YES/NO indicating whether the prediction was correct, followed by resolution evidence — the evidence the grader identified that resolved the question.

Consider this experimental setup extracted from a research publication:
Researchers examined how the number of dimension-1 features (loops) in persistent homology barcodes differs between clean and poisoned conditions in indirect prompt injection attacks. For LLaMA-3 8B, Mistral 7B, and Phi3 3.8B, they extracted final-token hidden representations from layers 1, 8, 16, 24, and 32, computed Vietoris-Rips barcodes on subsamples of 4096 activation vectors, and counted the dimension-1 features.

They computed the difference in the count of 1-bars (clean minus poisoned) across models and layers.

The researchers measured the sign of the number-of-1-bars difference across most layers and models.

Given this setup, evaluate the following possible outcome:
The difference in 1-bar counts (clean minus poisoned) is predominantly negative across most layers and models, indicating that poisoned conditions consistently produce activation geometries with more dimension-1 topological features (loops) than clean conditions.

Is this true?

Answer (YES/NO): NO